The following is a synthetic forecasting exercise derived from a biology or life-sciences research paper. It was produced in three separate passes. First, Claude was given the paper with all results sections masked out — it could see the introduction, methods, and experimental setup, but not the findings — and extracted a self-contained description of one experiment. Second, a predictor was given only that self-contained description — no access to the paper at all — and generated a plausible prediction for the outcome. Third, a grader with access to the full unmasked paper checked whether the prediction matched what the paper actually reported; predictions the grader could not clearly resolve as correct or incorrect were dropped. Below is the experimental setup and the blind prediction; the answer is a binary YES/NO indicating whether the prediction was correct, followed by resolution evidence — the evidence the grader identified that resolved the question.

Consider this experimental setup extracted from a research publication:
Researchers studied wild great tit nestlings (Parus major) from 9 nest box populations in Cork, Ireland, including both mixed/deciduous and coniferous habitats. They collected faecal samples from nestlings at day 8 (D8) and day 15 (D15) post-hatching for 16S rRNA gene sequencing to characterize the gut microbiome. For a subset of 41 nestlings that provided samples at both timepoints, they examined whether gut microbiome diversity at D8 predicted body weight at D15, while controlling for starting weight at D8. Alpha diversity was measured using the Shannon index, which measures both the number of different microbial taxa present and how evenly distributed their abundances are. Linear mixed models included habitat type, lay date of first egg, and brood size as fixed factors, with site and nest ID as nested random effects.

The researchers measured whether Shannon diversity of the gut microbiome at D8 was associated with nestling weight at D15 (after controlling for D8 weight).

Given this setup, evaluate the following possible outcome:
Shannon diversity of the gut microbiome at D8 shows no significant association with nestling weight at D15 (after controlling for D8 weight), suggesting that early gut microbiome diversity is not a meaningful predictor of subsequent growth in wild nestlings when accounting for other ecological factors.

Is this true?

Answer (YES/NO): NO